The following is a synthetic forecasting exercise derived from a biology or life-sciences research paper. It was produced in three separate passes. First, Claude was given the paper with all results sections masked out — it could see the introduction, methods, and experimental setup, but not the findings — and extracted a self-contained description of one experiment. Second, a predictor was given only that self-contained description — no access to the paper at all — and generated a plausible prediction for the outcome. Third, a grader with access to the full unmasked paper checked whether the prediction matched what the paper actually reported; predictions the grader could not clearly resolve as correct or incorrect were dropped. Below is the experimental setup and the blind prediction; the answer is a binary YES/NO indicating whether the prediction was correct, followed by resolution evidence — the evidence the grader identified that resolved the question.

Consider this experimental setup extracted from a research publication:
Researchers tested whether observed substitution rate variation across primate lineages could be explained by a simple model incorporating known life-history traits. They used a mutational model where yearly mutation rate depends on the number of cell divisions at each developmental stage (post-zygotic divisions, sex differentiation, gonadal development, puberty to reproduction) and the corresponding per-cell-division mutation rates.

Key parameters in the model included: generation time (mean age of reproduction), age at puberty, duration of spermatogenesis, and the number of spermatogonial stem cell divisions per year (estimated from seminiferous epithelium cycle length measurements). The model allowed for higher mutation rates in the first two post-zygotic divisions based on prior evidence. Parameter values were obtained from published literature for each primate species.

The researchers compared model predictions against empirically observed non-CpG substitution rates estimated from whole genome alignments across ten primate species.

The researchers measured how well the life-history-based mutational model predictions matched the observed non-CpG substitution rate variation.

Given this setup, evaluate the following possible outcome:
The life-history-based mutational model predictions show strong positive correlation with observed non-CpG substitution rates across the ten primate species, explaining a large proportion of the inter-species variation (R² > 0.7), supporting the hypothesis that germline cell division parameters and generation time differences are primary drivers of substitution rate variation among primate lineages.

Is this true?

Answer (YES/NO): NO